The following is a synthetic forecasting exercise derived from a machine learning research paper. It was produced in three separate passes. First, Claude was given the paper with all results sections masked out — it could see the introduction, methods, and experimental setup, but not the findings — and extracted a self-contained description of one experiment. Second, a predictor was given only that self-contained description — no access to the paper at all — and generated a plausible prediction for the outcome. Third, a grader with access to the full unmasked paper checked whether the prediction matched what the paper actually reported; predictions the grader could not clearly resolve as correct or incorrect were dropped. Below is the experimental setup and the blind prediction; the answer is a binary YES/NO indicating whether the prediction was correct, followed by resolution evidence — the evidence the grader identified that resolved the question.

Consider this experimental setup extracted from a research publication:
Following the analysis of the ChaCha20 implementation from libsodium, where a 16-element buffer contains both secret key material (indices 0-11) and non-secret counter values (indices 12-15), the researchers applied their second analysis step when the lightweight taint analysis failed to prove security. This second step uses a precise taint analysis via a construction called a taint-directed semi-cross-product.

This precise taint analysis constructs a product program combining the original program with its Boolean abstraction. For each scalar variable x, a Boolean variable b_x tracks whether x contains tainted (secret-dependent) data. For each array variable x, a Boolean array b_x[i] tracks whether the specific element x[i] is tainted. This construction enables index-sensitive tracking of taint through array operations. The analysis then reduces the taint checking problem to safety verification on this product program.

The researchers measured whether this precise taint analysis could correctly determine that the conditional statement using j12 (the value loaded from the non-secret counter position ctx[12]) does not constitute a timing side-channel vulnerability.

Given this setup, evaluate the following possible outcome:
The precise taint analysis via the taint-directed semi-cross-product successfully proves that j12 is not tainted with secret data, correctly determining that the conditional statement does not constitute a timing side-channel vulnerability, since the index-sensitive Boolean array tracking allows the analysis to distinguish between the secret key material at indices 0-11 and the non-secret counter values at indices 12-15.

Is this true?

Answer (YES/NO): YES